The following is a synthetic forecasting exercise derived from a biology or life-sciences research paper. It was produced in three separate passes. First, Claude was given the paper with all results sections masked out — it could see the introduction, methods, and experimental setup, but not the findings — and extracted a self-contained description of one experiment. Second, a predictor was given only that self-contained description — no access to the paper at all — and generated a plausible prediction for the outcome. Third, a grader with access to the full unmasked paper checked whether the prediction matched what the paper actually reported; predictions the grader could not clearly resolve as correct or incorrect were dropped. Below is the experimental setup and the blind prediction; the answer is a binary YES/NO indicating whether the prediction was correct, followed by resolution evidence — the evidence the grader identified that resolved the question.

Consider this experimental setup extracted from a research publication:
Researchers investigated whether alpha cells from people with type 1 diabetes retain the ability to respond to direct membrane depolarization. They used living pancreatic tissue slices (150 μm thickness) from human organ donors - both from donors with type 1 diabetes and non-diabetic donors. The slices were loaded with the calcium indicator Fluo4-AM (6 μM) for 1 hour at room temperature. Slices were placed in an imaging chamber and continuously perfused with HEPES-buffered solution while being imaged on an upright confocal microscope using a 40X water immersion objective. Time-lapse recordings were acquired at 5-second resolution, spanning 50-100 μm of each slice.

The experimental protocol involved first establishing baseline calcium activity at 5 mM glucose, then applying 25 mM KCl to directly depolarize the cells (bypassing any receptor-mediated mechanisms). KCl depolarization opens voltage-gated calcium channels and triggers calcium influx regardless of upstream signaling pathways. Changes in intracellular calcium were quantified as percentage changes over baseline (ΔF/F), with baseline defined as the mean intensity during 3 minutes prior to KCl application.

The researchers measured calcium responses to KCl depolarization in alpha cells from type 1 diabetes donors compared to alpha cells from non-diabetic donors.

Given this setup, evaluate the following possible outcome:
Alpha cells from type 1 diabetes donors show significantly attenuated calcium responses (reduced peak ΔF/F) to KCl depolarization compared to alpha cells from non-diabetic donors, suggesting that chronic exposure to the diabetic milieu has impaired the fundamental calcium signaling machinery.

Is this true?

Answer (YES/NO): NO